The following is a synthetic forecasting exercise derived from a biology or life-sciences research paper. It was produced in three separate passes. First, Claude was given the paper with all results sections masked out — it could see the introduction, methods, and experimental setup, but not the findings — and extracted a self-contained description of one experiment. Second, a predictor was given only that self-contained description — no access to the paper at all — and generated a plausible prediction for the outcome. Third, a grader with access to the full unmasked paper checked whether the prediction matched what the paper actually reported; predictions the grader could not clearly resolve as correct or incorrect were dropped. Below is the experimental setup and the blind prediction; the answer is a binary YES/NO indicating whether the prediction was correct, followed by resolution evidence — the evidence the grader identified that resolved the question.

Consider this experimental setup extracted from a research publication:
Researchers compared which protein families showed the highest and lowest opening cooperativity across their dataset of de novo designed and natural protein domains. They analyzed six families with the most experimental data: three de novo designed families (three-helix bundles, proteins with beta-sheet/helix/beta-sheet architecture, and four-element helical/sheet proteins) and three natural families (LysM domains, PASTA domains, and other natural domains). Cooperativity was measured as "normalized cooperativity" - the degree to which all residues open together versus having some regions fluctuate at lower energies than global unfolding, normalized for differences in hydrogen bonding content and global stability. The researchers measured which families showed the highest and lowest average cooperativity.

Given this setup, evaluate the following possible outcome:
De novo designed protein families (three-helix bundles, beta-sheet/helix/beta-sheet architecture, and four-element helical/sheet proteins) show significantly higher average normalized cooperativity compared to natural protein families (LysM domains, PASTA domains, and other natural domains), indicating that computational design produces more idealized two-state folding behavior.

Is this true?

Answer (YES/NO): NO